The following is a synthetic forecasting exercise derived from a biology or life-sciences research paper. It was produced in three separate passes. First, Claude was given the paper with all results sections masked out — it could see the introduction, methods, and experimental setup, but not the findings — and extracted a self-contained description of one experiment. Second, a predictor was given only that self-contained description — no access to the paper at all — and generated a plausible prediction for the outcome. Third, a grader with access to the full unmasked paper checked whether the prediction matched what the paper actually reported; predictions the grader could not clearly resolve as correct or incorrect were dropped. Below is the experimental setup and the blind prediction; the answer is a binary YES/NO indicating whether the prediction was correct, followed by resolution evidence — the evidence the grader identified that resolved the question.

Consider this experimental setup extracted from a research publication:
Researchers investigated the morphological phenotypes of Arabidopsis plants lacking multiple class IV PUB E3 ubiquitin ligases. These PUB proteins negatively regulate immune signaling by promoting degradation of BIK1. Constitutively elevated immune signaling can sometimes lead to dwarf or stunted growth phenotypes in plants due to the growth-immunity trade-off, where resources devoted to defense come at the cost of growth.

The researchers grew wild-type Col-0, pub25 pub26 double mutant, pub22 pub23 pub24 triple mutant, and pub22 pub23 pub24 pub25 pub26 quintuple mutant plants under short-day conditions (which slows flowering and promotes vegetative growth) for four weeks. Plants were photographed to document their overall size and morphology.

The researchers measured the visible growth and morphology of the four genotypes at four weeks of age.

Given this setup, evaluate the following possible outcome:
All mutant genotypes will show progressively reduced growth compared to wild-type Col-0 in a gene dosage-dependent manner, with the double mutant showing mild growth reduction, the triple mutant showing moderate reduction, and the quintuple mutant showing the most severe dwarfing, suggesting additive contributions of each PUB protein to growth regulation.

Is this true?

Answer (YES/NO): NO